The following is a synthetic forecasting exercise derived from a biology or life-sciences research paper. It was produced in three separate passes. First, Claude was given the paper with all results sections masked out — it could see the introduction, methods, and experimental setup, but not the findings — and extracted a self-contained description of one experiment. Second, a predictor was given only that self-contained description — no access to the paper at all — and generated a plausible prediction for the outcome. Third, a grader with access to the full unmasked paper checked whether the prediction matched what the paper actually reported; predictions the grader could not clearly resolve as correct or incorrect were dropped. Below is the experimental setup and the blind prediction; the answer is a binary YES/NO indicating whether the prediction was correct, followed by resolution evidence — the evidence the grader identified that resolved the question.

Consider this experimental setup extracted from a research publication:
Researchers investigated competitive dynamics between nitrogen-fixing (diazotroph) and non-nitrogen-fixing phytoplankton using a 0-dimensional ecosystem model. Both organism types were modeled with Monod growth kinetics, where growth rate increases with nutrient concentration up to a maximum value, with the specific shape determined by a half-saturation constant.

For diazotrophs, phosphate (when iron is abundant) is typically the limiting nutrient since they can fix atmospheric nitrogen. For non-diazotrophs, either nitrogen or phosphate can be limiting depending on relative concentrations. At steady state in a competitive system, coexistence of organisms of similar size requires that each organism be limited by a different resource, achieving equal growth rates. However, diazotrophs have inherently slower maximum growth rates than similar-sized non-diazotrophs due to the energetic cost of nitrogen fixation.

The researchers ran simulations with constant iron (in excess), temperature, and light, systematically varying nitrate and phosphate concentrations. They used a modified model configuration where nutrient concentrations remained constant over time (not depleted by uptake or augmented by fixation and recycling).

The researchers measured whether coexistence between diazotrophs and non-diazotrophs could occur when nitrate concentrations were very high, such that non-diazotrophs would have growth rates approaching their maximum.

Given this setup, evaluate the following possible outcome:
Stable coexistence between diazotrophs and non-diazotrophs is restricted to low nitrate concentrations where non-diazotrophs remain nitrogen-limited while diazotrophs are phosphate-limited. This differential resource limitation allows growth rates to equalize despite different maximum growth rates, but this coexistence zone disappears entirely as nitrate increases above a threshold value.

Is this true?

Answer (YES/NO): YES